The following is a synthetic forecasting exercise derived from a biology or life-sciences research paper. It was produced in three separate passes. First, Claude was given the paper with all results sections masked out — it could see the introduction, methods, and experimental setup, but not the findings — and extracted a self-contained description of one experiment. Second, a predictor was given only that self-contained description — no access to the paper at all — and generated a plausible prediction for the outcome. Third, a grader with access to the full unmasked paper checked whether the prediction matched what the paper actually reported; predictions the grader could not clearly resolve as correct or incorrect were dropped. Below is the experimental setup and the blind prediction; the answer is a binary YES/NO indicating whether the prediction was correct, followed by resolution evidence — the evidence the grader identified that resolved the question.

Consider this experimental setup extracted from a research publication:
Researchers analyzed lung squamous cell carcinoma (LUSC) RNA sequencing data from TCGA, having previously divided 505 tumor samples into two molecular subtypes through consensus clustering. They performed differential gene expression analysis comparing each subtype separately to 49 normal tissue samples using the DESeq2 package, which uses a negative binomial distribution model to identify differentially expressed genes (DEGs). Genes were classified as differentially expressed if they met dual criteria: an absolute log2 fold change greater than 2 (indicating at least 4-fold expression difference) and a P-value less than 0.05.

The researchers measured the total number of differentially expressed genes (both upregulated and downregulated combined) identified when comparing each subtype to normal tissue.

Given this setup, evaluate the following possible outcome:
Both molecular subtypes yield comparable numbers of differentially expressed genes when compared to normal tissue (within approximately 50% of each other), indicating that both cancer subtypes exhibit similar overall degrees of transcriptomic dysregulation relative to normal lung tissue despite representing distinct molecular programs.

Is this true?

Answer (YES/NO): YES